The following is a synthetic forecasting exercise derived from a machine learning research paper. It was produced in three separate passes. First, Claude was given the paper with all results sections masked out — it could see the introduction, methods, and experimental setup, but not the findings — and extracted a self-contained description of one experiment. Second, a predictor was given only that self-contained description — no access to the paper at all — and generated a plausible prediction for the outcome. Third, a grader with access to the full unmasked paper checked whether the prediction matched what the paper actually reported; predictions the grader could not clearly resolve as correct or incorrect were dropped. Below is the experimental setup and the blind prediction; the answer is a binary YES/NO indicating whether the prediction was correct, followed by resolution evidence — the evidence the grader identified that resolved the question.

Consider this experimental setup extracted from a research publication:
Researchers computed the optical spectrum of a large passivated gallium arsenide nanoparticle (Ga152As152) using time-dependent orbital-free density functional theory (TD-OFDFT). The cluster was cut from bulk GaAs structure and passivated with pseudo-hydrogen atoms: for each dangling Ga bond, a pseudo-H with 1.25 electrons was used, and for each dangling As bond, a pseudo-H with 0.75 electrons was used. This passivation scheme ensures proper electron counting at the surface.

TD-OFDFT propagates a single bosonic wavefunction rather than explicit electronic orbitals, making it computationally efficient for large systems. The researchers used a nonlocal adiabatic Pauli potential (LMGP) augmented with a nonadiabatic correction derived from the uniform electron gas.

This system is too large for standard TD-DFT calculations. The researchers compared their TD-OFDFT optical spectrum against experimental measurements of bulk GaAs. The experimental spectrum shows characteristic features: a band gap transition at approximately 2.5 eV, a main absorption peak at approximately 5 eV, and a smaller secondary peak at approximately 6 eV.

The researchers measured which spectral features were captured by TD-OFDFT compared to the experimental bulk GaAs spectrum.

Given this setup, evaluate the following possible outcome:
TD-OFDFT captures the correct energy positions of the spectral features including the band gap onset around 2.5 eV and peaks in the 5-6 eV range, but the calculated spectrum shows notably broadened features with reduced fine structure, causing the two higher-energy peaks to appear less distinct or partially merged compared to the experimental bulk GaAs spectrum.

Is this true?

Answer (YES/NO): NO